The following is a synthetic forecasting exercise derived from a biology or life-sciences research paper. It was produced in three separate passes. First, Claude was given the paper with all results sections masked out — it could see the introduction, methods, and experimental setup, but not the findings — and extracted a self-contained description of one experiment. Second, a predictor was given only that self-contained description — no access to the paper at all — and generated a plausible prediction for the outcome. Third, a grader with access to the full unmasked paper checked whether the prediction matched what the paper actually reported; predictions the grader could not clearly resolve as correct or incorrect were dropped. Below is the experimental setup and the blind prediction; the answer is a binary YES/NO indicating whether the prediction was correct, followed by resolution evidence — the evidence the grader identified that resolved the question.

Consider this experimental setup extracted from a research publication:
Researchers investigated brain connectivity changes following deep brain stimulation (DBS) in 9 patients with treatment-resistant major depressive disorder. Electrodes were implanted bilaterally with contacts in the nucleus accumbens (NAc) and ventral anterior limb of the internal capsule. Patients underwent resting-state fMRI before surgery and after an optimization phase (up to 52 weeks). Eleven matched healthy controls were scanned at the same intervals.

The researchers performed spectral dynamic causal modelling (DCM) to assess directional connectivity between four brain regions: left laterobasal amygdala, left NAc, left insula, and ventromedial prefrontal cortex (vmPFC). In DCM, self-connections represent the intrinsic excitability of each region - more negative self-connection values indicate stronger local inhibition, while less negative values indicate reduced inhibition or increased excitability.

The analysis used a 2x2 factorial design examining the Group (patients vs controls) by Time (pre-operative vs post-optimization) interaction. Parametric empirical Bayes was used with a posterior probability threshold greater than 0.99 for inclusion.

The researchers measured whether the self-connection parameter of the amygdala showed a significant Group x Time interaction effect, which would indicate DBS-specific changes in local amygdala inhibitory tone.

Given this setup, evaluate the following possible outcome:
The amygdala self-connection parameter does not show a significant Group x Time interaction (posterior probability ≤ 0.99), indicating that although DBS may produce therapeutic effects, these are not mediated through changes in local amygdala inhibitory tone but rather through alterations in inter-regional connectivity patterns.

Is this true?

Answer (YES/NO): YES